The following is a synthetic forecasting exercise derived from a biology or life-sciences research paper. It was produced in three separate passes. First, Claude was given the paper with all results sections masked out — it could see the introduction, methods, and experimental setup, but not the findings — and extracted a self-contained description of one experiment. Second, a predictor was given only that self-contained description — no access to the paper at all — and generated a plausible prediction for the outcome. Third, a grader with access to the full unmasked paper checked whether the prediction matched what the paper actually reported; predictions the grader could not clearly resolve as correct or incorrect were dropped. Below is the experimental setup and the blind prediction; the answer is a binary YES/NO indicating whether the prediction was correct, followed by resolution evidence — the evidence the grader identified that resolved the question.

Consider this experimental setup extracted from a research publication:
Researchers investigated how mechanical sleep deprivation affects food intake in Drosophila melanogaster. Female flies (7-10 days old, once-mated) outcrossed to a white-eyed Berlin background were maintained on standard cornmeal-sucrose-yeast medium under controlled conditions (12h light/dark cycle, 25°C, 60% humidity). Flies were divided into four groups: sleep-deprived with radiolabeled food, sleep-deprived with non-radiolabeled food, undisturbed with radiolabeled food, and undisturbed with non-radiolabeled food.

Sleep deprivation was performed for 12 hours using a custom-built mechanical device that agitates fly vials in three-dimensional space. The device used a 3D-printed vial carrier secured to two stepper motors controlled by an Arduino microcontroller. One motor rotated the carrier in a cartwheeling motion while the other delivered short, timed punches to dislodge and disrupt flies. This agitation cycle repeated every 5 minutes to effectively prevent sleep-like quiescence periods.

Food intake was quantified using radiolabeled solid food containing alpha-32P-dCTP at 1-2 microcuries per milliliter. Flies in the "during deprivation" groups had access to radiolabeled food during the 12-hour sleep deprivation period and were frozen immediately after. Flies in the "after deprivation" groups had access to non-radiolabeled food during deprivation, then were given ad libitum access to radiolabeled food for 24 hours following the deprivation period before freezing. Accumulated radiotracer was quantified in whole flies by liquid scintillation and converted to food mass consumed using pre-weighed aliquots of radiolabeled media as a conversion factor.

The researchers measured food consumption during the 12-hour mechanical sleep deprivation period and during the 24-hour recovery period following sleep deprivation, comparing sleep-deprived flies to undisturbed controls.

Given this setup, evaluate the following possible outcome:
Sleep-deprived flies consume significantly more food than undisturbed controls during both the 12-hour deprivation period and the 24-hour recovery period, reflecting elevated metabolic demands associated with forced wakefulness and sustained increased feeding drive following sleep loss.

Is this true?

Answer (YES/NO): NO